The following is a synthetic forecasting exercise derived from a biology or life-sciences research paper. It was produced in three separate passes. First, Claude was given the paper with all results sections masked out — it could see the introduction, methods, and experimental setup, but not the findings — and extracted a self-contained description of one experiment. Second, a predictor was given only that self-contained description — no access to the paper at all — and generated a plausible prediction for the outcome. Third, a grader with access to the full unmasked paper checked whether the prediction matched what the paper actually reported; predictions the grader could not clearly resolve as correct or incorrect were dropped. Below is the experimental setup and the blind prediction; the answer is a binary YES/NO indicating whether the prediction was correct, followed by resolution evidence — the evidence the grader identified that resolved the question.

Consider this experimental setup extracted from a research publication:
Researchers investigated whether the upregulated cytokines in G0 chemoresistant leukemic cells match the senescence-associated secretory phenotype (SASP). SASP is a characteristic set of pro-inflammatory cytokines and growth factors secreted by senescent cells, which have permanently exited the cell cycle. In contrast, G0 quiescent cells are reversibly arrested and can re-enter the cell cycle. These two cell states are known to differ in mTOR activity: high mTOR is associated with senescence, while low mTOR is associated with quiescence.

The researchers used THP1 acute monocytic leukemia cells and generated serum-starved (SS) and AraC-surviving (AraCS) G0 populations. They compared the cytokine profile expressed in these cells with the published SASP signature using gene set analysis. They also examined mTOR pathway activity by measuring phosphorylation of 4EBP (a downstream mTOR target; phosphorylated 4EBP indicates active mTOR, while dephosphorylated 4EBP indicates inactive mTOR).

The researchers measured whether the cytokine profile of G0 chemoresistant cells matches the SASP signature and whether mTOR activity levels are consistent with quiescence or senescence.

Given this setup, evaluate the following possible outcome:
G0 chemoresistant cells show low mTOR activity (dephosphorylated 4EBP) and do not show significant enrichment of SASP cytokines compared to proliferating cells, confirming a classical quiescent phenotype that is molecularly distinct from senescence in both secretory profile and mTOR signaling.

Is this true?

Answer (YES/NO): YES